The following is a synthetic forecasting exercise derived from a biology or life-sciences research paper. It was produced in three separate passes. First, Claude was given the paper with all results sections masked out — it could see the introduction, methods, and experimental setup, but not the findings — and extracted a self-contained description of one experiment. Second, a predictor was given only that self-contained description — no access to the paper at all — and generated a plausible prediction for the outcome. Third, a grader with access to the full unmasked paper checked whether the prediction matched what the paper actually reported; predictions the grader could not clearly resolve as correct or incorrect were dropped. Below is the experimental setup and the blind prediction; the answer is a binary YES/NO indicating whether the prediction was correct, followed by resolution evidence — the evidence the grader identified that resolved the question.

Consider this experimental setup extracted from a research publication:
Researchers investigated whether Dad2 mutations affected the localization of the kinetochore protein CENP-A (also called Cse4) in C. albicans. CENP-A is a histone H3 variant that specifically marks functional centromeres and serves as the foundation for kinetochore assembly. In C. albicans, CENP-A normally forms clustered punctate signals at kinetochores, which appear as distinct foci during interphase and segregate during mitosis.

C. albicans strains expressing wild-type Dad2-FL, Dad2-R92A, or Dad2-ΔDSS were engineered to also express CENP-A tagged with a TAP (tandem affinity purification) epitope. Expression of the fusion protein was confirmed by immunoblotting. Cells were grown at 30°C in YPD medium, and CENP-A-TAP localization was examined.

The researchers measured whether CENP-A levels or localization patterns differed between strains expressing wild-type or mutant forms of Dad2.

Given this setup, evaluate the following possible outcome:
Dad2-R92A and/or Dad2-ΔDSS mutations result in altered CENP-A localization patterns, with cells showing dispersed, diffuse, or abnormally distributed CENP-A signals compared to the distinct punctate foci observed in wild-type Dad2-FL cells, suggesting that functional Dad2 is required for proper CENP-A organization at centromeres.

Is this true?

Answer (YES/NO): NO